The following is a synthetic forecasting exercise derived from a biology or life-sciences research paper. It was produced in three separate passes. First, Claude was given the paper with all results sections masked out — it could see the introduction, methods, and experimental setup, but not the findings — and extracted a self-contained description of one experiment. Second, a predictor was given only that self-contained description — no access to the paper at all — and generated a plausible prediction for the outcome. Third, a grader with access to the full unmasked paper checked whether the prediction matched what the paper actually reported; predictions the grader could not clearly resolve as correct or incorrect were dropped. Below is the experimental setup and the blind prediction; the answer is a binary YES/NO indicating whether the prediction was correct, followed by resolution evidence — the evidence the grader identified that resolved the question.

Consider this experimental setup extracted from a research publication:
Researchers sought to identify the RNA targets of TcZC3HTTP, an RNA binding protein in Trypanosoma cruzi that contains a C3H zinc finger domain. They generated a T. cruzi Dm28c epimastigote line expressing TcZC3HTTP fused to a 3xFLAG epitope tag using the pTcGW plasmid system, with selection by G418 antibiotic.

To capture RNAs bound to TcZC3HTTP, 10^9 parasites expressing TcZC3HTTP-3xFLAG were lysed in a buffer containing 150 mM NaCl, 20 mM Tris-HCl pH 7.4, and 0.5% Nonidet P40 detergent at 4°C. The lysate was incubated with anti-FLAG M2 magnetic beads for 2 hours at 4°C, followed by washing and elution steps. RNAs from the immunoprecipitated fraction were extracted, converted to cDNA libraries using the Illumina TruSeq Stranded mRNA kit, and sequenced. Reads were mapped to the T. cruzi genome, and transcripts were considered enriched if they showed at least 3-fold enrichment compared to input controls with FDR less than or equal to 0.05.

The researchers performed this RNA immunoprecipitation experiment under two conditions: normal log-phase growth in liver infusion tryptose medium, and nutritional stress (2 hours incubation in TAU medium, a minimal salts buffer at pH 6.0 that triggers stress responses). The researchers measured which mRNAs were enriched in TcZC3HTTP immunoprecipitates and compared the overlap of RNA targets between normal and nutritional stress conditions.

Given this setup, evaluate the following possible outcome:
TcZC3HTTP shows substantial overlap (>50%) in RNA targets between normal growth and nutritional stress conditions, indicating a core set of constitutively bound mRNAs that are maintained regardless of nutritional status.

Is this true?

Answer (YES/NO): NO